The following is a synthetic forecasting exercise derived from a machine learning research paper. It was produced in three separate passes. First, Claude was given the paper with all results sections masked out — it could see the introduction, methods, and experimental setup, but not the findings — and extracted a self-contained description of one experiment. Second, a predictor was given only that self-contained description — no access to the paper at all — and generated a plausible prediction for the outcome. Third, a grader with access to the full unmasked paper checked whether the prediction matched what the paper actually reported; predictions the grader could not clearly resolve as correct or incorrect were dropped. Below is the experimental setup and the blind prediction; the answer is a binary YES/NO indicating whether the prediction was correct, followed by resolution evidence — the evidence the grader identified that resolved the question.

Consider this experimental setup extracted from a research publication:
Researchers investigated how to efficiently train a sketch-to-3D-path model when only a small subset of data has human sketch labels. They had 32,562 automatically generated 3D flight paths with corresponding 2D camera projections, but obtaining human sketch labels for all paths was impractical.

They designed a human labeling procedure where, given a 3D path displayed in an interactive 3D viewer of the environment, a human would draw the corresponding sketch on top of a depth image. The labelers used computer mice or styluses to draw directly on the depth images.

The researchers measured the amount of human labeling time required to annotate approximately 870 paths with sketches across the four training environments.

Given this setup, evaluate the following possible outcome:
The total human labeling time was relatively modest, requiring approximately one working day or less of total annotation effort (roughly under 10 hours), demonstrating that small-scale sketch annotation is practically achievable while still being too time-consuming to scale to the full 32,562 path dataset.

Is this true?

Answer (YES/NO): NO